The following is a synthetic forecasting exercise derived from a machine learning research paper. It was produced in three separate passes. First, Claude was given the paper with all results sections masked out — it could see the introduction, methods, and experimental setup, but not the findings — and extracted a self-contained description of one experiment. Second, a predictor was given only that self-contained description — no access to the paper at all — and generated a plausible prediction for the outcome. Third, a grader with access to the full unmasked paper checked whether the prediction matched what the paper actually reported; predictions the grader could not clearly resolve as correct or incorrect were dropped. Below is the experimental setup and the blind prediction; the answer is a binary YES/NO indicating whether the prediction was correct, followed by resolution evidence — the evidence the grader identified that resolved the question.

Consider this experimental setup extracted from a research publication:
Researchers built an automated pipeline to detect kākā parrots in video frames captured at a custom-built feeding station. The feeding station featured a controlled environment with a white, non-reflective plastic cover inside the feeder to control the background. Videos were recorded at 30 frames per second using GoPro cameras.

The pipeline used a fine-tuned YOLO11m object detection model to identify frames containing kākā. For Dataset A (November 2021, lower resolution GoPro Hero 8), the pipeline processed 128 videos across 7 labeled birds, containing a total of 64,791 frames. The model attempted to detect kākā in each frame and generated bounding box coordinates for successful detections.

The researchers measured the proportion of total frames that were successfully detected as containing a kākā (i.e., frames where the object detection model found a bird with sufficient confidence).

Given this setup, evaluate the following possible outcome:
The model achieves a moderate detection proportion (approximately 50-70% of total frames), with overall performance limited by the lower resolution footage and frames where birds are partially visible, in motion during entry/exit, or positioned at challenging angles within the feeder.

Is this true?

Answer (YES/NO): YES